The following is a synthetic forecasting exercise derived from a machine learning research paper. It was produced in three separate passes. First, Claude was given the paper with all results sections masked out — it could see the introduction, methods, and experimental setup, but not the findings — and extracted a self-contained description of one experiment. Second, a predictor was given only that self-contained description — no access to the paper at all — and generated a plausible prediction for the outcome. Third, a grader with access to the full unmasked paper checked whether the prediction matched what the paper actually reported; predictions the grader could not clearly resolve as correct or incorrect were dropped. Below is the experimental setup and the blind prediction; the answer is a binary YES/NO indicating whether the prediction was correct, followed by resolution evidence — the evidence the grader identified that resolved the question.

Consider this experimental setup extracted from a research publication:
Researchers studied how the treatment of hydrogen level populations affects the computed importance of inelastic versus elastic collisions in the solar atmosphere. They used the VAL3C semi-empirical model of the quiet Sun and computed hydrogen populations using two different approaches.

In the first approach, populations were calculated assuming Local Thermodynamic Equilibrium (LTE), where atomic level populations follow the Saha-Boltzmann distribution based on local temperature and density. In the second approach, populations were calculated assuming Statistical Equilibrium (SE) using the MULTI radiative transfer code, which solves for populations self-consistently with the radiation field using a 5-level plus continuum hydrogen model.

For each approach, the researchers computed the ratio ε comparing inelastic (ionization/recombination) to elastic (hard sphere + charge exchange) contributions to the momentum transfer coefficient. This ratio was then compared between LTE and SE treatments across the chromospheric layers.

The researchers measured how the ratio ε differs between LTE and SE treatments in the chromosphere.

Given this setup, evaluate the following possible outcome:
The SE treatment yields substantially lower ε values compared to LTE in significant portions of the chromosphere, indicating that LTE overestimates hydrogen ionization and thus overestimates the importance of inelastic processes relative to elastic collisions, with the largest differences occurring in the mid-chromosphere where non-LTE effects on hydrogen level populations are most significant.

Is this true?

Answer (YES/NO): NO